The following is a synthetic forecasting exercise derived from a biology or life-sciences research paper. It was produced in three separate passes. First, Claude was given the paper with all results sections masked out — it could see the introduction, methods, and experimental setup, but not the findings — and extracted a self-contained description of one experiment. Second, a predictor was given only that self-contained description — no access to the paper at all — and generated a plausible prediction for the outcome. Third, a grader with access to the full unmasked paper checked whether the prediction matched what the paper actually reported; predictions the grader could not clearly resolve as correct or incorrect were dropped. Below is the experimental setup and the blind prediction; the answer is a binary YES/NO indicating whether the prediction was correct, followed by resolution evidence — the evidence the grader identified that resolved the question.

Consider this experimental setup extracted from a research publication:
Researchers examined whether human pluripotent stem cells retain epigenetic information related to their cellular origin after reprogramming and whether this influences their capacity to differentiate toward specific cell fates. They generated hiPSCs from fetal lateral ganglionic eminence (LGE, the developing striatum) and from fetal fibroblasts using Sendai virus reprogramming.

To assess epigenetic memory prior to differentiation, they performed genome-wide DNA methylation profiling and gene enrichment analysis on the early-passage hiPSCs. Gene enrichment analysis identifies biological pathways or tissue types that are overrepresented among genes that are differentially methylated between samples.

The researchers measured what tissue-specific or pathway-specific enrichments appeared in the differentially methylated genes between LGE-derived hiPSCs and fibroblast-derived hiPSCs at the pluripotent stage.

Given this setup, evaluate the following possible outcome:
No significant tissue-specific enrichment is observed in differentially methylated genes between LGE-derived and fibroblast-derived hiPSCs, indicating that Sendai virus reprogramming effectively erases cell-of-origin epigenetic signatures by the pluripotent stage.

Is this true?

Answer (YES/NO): NO